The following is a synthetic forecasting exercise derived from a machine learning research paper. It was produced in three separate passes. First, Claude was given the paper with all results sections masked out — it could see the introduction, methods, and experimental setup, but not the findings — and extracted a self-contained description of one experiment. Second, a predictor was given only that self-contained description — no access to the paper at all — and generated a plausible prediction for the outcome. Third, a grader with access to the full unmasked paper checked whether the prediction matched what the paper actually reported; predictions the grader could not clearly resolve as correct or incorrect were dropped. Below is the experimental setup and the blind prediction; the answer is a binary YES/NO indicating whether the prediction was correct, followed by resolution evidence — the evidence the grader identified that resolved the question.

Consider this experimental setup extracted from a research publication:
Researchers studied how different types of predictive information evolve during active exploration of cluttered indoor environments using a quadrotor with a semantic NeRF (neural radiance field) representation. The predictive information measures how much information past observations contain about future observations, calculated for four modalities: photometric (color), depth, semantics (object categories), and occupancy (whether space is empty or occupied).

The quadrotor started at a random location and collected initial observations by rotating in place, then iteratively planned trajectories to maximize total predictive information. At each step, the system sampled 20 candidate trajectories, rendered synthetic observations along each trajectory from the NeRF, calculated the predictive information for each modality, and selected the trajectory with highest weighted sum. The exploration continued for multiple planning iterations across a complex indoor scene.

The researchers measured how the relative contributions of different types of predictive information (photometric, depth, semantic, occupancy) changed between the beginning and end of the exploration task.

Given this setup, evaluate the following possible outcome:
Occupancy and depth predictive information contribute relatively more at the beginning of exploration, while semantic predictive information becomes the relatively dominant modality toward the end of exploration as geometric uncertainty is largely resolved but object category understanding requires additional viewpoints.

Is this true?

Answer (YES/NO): NO